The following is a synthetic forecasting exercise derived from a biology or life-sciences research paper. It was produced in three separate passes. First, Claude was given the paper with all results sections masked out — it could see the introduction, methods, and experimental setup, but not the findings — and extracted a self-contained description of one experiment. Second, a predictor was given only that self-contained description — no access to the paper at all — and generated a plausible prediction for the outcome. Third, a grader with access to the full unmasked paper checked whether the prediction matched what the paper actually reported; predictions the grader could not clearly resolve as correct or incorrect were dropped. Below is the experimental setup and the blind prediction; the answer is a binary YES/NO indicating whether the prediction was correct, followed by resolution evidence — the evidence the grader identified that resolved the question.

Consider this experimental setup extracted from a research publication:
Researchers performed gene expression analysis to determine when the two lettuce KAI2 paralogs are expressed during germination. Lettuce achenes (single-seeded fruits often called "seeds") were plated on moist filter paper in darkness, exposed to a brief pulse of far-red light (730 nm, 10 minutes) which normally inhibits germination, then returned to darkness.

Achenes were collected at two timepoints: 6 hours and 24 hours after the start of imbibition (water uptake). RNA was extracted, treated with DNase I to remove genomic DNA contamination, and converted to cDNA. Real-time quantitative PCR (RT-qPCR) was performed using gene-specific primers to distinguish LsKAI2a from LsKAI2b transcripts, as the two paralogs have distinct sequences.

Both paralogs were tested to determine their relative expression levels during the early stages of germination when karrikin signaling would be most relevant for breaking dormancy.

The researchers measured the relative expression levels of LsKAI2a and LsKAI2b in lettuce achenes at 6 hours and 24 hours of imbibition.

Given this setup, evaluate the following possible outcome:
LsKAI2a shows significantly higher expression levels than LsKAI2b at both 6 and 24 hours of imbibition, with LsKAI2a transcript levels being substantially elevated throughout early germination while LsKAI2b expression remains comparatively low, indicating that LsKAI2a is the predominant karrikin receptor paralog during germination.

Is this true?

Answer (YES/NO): NO